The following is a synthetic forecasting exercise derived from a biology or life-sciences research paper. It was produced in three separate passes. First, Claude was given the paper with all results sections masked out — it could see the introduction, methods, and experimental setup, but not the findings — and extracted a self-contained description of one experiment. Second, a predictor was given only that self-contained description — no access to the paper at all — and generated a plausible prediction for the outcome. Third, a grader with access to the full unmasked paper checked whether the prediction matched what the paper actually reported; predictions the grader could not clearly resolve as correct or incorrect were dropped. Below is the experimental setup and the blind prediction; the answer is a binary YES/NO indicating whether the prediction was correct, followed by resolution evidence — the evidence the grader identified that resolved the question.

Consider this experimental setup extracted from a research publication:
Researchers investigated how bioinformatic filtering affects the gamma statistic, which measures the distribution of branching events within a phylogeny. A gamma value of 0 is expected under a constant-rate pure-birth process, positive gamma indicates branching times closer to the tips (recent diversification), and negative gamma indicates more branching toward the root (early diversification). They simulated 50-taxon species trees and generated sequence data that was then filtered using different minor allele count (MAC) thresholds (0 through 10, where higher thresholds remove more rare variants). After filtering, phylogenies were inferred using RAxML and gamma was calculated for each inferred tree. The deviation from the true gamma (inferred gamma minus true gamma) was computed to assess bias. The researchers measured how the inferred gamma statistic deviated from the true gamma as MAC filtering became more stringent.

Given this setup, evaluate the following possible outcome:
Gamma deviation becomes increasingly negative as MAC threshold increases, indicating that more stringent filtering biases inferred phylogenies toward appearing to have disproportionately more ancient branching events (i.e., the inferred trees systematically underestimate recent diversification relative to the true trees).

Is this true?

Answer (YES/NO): NO